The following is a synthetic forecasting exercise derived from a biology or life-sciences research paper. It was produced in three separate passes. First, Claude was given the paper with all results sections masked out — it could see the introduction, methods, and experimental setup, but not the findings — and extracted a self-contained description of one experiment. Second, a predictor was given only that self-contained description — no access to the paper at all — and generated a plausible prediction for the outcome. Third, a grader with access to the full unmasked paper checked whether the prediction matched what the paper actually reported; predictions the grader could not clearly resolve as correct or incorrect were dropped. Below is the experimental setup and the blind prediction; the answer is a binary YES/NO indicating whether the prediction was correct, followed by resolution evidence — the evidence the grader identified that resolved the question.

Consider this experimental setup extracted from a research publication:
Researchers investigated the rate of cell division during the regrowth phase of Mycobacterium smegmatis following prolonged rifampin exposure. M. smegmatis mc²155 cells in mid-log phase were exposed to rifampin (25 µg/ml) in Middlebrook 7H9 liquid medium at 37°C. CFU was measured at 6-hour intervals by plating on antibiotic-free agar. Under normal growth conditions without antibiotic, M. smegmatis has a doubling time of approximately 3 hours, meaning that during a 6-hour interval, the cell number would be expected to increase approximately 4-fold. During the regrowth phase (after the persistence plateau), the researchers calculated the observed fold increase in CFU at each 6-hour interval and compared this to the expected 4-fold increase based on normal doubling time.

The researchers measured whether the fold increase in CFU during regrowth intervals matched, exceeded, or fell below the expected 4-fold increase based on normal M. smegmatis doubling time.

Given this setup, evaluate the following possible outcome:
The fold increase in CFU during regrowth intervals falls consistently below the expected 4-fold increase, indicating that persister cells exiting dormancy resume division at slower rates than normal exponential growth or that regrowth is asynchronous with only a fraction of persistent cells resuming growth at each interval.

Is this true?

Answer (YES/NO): NO